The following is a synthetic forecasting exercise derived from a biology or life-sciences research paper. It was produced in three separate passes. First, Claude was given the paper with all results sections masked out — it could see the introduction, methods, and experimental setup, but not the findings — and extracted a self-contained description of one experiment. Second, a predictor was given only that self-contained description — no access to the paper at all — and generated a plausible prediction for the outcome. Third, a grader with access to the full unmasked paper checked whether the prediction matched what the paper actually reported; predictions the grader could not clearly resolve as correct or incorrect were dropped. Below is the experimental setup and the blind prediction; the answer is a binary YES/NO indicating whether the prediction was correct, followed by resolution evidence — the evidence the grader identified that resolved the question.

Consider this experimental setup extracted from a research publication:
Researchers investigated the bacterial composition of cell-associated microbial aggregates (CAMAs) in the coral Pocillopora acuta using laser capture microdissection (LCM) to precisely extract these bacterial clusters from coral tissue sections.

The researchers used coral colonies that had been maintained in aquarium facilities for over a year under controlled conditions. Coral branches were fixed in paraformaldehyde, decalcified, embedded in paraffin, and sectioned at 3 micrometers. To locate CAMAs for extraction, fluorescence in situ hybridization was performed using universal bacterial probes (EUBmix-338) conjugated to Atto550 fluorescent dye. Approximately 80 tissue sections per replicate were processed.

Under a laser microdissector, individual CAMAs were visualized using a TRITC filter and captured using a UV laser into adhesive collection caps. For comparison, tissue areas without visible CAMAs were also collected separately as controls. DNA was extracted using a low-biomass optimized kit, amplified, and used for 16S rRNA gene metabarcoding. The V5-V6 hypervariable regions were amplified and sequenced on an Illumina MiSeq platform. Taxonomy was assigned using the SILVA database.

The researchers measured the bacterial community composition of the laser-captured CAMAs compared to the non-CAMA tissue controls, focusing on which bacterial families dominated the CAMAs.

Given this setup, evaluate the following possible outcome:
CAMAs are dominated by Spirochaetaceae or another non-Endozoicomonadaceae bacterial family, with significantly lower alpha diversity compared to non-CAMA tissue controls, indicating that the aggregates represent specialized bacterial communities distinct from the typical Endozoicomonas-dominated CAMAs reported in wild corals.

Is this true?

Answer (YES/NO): NO